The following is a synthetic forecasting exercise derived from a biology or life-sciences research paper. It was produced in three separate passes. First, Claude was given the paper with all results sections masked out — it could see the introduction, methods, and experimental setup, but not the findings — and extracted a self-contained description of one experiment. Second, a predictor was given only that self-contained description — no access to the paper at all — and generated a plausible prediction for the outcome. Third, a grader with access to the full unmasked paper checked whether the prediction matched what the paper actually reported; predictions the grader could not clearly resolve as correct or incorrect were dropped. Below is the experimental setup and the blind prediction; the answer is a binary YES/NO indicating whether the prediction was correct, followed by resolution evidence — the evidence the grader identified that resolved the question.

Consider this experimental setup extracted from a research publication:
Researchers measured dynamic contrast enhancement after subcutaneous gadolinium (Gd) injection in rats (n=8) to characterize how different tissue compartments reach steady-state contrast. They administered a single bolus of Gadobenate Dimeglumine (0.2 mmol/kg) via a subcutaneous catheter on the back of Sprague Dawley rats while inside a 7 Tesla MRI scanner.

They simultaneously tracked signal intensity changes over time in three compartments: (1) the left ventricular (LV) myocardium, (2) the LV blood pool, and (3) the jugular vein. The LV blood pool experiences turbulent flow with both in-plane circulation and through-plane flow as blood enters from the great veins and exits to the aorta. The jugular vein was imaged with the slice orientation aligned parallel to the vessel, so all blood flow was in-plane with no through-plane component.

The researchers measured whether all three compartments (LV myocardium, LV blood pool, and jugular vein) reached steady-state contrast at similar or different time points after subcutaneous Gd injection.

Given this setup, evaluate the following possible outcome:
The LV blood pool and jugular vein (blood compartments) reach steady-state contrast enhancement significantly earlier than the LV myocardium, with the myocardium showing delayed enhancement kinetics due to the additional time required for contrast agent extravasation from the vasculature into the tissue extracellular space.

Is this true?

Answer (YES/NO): NO